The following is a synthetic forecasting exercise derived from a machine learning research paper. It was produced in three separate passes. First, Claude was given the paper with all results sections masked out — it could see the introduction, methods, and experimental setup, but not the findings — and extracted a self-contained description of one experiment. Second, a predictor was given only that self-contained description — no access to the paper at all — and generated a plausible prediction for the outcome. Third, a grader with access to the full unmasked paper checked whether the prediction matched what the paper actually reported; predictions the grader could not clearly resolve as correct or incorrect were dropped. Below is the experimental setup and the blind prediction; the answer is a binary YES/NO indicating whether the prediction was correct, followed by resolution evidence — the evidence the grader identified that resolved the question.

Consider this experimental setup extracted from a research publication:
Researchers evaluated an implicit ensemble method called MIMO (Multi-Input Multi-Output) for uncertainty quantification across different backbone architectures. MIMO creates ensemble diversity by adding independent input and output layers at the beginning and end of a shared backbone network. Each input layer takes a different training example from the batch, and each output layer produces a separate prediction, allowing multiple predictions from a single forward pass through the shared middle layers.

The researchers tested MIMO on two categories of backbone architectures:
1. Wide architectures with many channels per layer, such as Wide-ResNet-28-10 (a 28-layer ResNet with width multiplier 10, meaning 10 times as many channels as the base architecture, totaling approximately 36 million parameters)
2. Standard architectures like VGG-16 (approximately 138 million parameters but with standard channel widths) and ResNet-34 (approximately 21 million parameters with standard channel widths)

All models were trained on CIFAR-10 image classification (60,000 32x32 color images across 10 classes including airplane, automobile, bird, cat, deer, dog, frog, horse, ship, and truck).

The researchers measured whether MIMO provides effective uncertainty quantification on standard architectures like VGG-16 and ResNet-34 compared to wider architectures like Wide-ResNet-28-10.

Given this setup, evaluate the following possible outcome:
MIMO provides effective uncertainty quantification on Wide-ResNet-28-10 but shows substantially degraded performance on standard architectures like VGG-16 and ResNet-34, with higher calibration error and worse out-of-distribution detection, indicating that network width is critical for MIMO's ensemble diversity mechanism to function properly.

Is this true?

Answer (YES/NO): NO